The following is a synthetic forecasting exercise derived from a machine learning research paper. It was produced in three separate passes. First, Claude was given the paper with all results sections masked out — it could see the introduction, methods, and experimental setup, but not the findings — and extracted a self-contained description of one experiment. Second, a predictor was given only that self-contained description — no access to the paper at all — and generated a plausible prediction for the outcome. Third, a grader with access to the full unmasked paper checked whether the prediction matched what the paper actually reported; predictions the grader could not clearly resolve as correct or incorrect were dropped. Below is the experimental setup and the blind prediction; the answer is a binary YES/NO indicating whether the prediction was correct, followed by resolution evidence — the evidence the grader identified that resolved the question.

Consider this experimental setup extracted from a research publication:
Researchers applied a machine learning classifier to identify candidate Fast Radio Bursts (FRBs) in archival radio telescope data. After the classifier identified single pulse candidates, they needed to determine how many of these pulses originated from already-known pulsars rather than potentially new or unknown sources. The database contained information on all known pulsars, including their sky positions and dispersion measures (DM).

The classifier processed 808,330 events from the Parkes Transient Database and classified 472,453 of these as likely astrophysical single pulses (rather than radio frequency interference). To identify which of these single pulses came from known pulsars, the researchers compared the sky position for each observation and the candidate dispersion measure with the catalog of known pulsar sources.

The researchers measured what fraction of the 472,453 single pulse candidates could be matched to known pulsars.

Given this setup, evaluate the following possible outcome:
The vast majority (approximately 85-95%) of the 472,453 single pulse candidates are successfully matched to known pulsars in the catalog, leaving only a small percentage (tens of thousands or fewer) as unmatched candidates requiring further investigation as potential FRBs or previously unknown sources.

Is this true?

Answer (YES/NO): YES